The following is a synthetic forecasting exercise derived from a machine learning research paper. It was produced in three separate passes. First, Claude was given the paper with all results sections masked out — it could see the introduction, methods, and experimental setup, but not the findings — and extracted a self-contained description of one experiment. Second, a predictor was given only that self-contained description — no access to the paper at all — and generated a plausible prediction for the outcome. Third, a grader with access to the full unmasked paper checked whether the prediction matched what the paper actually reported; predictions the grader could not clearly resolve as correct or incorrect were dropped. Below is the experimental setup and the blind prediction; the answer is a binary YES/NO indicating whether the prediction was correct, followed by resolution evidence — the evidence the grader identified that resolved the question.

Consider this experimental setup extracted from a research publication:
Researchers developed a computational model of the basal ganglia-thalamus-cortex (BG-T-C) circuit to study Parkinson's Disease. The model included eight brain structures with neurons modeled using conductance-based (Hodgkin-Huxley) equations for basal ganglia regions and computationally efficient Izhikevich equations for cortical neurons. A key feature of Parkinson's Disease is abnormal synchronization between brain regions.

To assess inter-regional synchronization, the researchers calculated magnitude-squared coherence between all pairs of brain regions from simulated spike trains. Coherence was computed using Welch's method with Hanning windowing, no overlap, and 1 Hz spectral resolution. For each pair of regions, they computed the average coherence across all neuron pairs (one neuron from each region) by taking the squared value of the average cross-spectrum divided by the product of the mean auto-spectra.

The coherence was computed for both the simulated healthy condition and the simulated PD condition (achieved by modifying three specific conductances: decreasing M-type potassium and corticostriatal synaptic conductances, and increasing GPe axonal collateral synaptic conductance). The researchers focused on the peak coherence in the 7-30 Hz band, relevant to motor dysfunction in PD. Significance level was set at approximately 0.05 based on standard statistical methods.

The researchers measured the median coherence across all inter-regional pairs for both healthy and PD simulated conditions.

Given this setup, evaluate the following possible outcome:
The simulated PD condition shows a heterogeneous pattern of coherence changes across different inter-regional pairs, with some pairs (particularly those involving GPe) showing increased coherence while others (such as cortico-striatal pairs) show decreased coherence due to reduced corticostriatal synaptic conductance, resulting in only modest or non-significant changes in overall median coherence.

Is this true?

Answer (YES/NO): NO